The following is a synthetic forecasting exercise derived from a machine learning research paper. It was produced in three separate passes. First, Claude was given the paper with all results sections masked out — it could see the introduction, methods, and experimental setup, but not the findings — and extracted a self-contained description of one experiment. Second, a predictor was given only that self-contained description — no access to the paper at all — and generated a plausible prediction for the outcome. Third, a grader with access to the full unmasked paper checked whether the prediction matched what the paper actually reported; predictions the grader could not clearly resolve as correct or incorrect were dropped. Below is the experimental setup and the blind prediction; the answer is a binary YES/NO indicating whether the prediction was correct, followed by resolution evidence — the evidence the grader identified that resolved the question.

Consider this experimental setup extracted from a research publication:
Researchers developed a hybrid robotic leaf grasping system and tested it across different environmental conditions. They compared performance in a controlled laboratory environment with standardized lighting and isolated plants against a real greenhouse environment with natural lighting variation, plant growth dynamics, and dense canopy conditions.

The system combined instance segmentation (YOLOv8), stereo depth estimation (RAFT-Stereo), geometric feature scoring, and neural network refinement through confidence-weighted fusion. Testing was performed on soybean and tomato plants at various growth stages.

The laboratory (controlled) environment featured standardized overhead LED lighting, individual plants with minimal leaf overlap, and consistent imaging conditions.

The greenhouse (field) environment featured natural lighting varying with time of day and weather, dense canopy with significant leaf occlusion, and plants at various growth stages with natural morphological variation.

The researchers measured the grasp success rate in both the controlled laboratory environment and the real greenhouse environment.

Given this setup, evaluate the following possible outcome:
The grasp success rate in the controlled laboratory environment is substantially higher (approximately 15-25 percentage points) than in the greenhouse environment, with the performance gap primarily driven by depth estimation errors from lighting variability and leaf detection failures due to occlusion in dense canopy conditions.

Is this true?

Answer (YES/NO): NO